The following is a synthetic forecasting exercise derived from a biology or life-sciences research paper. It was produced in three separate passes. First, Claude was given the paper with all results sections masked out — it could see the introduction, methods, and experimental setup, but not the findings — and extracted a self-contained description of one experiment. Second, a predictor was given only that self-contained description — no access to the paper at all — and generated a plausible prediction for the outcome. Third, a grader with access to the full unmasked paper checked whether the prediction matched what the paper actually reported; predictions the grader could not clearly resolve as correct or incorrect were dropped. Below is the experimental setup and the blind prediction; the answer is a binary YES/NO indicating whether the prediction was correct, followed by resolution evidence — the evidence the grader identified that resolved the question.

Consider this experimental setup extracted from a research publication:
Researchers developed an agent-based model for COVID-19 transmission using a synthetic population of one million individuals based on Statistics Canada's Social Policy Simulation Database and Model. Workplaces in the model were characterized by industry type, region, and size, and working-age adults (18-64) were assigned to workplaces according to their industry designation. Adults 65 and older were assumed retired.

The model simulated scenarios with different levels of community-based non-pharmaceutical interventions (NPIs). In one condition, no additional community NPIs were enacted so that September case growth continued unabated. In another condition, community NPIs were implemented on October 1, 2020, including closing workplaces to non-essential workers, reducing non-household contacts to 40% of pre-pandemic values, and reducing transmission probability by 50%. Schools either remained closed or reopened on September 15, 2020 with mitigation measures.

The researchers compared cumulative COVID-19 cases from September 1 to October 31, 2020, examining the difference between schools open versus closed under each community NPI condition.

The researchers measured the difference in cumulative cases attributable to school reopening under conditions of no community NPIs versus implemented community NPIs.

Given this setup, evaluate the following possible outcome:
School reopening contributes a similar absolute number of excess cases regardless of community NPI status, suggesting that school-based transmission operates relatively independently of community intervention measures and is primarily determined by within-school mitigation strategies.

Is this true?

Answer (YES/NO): NO